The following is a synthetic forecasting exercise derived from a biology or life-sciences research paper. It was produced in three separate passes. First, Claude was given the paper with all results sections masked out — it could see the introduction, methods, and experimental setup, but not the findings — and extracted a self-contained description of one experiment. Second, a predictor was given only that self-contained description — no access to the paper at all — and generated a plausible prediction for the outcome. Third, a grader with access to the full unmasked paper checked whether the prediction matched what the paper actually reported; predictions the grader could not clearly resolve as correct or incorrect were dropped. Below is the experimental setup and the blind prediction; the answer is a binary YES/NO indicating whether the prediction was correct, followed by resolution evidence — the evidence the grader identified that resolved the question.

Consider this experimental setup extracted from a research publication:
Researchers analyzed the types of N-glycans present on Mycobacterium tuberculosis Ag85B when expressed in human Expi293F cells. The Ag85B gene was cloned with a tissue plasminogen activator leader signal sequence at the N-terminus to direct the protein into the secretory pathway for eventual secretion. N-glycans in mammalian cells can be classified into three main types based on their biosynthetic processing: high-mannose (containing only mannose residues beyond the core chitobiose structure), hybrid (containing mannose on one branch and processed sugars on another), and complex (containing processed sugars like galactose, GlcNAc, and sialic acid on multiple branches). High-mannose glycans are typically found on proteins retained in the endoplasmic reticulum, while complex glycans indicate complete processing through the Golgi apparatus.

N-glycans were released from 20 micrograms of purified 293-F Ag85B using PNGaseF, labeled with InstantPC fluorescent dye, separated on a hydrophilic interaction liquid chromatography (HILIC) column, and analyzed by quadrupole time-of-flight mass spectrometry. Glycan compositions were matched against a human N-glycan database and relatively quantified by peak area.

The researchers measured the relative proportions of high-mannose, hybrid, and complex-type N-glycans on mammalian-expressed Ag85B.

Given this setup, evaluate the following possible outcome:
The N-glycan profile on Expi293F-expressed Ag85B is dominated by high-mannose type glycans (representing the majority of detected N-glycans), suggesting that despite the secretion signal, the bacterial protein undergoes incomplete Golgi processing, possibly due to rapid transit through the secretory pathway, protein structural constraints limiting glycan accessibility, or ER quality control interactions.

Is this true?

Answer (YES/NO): NO